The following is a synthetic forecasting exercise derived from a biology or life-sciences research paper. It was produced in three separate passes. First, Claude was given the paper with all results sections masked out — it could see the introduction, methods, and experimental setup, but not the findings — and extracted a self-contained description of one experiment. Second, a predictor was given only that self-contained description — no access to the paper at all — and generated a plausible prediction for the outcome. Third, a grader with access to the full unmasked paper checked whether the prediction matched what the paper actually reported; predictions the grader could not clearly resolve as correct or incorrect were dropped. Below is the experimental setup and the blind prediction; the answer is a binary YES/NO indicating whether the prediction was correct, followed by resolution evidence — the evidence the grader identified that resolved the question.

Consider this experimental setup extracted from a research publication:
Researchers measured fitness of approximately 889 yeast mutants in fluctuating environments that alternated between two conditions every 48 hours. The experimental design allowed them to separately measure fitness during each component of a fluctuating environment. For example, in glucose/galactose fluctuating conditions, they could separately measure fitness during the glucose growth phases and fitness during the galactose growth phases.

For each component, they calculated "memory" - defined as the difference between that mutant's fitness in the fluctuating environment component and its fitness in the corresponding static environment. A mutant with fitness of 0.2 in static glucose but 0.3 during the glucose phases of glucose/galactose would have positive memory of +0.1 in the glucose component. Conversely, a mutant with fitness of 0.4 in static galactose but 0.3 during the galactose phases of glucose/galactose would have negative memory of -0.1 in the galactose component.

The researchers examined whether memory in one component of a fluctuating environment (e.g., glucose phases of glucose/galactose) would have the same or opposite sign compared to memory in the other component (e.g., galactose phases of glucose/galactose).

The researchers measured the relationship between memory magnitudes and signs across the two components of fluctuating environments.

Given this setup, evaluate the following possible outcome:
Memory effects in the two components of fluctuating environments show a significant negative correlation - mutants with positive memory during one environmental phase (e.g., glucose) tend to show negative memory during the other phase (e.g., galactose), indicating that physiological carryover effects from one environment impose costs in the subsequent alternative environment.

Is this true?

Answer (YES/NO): YES